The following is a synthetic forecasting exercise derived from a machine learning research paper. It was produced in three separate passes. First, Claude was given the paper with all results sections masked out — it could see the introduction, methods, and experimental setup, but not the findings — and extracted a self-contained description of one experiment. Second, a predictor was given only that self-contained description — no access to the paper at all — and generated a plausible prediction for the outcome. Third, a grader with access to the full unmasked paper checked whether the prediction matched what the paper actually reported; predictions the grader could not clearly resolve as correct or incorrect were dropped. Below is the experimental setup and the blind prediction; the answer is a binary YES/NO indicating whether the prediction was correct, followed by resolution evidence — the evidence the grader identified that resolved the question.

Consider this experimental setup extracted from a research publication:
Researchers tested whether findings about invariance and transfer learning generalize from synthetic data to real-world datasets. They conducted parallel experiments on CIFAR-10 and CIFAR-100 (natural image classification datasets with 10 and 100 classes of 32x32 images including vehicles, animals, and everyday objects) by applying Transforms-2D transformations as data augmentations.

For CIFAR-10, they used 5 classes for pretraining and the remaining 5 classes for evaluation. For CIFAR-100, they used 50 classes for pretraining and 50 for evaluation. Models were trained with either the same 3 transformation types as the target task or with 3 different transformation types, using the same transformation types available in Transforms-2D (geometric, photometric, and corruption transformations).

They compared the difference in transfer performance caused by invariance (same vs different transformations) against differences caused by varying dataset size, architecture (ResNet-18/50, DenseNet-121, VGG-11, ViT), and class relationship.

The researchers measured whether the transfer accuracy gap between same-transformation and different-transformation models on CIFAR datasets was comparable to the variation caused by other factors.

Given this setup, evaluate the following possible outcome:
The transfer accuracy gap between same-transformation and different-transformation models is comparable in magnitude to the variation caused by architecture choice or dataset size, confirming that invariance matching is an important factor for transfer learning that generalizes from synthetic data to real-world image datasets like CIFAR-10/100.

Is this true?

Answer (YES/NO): YES